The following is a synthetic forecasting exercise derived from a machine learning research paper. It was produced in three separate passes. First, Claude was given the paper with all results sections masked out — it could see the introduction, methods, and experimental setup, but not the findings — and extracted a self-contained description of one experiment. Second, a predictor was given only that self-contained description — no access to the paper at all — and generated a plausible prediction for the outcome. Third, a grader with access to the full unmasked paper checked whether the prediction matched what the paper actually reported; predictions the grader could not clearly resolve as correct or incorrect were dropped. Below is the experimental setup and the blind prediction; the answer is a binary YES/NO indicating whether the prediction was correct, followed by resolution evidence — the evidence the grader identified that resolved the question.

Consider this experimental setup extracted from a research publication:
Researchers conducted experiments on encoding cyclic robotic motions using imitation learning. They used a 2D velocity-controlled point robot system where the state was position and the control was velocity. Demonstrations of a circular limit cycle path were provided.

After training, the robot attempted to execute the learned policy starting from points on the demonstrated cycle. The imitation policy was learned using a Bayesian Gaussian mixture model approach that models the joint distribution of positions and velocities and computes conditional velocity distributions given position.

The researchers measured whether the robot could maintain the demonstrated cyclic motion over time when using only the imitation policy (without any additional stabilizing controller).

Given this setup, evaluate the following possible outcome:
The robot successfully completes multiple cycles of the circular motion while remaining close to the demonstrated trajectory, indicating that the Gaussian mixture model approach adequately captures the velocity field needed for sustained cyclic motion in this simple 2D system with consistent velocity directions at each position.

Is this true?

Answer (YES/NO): NO